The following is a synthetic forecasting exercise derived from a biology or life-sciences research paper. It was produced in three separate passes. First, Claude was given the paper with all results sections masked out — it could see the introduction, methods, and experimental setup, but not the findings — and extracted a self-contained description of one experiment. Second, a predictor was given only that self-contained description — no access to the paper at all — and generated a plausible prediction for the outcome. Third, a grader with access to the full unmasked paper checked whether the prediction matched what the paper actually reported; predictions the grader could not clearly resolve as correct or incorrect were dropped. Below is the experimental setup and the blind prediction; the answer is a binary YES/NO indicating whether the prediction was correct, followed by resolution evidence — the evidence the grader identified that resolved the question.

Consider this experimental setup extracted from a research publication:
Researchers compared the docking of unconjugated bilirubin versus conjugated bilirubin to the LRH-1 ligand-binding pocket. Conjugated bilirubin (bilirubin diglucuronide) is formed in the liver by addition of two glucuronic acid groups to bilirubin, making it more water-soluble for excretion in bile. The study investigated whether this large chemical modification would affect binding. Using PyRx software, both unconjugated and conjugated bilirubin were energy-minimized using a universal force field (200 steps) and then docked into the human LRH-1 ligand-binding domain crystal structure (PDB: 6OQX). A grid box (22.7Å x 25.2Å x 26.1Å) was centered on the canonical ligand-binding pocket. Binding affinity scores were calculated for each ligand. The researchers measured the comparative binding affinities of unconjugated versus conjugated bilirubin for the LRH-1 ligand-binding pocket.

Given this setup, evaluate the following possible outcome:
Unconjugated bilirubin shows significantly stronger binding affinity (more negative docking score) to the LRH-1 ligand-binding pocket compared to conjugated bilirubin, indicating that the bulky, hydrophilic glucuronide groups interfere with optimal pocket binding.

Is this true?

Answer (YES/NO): YES